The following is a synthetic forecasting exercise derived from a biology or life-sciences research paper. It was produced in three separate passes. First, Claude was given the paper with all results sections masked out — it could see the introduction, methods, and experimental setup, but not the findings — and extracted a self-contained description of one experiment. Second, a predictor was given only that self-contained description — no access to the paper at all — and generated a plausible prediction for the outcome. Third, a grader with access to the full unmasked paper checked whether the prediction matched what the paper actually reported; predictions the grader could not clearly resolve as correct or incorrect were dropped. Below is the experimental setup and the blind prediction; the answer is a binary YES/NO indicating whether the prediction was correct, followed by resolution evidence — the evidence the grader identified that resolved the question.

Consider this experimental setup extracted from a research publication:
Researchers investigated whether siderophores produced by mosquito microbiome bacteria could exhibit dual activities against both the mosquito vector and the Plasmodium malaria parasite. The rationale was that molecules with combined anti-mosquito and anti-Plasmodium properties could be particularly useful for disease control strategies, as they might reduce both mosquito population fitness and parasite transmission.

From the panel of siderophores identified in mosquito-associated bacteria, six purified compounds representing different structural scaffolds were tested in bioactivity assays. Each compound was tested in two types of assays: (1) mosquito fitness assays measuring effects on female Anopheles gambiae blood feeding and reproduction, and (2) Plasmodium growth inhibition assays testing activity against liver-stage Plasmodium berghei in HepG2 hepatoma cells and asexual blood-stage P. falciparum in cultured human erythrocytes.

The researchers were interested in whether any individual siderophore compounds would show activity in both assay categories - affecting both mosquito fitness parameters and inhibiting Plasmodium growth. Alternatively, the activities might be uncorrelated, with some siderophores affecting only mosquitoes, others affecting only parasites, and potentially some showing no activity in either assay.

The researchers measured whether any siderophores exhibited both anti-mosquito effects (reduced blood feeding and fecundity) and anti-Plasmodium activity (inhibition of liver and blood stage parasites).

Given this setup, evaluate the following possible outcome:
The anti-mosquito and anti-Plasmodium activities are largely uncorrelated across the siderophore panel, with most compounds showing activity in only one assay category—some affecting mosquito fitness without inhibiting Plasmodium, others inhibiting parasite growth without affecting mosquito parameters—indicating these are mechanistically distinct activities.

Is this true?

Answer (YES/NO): NO